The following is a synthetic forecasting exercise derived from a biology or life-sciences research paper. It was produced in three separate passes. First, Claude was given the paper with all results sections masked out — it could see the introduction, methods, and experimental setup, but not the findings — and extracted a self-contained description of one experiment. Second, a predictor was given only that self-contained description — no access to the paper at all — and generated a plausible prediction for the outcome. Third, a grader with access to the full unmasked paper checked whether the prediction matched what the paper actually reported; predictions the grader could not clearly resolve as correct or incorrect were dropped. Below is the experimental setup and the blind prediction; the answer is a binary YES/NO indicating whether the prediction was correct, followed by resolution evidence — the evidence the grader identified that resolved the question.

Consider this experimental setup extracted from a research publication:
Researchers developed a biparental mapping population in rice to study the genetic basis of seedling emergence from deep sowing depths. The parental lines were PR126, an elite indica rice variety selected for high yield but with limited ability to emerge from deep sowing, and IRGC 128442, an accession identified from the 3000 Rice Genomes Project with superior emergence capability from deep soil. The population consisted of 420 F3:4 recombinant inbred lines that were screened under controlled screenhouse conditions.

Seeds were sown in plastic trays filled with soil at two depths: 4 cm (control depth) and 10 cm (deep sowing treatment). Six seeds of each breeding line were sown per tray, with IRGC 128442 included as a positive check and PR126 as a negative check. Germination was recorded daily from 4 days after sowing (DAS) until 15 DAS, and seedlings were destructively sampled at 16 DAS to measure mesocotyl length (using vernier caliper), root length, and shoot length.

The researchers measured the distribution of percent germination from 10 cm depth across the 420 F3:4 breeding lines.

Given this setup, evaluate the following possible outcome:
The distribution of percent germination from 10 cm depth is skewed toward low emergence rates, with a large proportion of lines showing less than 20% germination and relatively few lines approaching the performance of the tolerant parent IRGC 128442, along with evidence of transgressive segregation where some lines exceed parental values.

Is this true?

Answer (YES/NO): NO